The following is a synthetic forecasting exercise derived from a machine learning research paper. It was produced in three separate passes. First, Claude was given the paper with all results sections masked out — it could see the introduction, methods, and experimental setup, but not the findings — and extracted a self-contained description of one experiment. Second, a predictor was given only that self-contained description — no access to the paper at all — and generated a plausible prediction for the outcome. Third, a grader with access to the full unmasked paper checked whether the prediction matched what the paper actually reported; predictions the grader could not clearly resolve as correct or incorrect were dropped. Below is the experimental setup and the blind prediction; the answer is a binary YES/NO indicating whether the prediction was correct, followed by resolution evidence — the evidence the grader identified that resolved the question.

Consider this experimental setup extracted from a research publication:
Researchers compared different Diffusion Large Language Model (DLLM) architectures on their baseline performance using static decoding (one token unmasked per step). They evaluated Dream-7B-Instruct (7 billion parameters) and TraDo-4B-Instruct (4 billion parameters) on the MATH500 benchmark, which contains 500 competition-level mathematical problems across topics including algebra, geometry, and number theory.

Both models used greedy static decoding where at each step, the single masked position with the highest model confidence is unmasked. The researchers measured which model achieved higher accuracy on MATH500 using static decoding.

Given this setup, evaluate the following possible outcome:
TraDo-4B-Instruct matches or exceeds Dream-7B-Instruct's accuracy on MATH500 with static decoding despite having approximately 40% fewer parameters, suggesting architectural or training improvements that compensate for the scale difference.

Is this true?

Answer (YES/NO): YES